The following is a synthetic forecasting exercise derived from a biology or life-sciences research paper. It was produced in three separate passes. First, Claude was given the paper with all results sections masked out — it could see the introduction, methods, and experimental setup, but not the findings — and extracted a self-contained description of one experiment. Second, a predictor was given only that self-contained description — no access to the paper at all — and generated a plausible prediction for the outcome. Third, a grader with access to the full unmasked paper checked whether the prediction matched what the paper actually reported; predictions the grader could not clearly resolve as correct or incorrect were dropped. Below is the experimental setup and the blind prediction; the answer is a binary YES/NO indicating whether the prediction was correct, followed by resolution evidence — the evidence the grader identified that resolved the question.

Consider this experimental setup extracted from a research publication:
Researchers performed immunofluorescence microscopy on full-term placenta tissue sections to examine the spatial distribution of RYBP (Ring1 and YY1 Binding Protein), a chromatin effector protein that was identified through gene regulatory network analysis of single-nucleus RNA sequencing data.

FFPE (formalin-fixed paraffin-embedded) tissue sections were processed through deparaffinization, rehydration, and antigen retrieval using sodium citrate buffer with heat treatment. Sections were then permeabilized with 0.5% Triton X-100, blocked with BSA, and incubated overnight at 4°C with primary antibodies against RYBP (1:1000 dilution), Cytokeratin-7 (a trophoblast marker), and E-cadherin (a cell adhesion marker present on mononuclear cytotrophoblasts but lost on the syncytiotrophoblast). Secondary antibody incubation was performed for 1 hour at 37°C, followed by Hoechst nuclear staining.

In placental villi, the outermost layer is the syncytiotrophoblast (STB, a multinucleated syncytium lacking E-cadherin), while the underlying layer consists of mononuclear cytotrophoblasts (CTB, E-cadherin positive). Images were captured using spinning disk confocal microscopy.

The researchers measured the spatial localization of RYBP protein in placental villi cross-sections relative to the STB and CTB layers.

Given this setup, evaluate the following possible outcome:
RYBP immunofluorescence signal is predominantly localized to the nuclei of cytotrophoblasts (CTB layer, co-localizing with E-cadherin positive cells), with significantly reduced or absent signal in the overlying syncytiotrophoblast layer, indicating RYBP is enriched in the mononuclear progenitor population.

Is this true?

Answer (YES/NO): NO